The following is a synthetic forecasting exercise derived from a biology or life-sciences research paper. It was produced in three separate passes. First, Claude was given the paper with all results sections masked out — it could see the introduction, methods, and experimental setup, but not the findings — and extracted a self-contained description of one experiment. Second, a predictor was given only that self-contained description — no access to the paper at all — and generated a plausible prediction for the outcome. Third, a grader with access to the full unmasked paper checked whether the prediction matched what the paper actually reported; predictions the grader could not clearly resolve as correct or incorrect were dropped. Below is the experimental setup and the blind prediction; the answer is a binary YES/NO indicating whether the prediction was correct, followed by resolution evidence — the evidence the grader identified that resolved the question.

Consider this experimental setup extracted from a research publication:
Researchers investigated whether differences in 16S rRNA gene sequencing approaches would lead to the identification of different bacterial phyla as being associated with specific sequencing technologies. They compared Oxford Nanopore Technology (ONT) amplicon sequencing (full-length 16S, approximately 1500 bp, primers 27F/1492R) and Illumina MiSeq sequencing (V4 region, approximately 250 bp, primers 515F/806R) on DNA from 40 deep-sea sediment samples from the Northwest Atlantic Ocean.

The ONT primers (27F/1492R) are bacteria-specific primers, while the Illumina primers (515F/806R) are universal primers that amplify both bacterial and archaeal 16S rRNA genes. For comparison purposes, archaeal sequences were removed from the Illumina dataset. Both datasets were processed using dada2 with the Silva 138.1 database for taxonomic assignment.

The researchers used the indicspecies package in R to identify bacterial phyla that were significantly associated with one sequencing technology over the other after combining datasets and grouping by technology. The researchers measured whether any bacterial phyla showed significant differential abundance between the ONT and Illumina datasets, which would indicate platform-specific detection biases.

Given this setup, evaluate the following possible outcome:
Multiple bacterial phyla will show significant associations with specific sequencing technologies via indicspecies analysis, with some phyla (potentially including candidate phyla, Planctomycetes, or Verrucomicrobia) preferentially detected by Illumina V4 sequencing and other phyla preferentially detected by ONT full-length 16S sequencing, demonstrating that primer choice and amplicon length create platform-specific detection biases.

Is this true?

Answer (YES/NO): YES